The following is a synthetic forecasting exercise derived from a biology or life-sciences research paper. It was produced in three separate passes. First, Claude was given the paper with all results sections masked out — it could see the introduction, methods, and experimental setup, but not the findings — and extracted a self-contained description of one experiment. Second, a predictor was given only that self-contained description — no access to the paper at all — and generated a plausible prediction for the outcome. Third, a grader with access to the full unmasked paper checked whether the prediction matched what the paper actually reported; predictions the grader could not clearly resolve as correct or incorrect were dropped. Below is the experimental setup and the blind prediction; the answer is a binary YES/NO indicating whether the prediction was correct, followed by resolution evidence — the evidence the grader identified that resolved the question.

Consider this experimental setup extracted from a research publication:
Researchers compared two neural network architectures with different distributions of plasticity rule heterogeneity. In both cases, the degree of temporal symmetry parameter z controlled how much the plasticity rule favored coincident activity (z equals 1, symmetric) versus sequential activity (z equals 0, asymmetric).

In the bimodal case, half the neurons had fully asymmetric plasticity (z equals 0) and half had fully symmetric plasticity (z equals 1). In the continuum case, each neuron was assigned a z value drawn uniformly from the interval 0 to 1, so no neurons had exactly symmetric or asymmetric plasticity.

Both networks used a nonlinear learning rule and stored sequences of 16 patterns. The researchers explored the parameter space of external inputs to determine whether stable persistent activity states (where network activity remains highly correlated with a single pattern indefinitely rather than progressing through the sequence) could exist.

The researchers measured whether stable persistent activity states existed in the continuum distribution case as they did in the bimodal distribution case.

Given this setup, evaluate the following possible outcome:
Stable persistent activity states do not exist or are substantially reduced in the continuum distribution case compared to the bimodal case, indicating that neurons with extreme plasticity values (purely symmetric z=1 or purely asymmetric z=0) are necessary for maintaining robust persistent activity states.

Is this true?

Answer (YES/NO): YES